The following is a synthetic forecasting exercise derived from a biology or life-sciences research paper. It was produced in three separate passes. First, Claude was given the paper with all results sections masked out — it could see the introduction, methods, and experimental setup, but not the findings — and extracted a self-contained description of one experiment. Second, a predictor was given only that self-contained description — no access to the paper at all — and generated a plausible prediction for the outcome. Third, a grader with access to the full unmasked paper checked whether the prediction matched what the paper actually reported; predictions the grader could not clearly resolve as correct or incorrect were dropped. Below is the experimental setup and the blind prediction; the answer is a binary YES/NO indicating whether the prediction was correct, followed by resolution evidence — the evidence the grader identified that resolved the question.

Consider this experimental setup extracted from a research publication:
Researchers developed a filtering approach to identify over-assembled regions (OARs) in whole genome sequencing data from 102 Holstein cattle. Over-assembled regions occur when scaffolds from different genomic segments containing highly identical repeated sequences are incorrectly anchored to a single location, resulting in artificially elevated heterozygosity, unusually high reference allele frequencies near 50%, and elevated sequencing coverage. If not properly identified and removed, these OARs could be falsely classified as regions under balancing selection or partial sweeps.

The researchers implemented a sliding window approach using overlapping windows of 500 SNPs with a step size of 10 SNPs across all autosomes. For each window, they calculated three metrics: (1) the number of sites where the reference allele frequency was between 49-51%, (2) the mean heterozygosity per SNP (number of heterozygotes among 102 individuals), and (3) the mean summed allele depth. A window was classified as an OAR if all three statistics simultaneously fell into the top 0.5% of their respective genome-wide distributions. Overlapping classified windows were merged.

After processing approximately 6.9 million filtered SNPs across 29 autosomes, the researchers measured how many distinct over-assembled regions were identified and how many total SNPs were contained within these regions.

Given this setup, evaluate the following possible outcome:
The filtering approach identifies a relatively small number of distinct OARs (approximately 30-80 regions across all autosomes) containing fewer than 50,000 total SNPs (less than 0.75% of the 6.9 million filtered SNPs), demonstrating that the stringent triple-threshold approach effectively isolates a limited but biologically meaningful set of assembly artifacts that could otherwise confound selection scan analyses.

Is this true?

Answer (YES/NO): NO